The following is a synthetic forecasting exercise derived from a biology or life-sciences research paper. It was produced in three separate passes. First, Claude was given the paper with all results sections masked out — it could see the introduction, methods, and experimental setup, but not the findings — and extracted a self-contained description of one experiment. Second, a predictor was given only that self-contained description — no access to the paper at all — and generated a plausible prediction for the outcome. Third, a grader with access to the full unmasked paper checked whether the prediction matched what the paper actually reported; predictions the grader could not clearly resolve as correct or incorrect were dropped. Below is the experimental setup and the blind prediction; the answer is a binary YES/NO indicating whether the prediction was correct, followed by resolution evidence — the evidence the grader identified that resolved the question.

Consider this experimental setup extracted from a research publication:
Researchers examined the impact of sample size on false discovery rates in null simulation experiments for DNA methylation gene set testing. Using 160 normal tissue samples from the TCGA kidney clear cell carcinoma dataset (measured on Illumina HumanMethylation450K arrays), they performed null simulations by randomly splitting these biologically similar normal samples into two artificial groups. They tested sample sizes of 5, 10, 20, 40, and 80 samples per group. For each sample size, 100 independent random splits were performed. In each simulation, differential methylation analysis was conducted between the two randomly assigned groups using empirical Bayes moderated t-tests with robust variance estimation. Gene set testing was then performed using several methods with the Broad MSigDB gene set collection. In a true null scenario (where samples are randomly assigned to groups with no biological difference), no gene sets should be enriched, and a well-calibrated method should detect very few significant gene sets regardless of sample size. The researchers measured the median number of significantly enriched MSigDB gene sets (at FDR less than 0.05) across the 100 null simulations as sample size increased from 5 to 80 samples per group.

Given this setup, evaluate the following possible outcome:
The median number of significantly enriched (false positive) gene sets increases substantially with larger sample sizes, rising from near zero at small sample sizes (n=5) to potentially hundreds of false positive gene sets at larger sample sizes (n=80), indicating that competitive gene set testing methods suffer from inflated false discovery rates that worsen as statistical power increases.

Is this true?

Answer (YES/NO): NO